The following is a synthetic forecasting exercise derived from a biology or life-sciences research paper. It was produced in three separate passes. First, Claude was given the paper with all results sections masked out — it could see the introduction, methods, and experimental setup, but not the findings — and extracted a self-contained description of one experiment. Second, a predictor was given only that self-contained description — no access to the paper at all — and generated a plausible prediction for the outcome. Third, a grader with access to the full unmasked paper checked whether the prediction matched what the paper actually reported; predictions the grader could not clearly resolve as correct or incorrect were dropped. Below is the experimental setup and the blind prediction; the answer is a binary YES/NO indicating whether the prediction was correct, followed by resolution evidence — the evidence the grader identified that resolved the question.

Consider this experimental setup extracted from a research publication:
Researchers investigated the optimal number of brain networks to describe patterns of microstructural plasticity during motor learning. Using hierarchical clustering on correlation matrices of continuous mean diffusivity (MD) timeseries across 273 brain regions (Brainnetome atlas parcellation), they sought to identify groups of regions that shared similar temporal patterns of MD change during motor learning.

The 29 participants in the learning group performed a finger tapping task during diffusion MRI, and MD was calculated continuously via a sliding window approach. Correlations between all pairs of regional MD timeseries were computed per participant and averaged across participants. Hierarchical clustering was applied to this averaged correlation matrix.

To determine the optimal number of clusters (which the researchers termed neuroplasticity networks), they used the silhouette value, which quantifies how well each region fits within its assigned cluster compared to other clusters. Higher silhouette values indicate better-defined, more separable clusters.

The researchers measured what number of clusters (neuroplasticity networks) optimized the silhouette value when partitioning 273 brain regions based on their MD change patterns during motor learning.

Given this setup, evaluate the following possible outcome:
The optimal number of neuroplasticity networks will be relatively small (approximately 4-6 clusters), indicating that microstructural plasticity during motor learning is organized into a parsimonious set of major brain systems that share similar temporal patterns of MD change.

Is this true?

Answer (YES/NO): YES